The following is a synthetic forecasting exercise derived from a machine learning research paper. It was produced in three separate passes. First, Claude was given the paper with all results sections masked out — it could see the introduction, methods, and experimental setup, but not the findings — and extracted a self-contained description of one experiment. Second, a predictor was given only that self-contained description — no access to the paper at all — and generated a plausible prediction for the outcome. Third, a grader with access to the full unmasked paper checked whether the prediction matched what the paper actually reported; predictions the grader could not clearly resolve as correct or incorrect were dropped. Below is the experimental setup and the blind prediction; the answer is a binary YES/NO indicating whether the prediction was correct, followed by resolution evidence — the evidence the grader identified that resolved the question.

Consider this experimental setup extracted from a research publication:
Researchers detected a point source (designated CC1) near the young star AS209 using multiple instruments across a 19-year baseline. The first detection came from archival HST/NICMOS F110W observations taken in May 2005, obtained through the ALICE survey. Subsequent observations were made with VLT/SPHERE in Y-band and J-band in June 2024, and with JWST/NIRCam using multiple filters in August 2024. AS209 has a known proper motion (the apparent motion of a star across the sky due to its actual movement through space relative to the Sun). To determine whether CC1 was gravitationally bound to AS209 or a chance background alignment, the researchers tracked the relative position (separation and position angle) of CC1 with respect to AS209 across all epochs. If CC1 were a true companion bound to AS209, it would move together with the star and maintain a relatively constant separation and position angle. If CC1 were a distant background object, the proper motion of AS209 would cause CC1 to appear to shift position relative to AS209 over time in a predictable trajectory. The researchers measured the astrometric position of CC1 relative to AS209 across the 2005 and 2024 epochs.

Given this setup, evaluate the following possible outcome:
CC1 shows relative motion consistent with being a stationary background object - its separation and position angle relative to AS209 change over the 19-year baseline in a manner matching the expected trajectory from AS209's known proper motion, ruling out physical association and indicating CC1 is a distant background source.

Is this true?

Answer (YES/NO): YES